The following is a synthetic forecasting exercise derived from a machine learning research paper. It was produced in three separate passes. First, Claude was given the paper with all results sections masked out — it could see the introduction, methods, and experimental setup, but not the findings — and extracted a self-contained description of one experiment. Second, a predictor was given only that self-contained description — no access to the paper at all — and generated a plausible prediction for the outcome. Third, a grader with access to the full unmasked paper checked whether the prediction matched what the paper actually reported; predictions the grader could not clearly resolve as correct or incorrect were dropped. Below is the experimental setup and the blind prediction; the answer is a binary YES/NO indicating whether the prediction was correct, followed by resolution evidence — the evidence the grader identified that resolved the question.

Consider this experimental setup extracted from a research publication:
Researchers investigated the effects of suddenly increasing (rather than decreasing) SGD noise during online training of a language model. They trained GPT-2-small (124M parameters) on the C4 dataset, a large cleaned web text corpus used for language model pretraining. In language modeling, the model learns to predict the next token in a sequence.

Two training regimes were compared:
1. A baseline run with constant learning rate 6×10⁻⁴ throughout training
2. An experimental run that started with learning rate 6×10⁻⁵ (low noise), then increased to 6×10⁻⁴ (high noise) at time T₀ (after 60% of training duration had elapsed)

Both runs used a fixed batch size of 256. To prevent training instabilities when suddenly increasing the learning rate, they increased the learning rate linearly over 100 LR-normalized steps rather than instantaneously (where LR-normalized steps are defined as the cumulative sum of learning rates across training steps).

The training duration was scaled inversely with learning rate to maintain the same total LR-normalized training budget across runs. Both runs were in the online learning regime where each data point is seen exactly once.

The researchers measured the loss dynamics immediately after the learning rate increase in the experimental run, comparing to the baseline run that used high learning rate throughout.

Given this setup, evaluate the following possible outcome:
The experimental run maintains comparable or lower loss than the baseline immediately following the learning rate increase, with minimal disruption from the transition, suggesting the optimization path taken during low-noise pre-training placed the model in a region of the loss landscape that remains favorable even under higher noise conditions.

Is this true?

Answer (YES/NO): NO